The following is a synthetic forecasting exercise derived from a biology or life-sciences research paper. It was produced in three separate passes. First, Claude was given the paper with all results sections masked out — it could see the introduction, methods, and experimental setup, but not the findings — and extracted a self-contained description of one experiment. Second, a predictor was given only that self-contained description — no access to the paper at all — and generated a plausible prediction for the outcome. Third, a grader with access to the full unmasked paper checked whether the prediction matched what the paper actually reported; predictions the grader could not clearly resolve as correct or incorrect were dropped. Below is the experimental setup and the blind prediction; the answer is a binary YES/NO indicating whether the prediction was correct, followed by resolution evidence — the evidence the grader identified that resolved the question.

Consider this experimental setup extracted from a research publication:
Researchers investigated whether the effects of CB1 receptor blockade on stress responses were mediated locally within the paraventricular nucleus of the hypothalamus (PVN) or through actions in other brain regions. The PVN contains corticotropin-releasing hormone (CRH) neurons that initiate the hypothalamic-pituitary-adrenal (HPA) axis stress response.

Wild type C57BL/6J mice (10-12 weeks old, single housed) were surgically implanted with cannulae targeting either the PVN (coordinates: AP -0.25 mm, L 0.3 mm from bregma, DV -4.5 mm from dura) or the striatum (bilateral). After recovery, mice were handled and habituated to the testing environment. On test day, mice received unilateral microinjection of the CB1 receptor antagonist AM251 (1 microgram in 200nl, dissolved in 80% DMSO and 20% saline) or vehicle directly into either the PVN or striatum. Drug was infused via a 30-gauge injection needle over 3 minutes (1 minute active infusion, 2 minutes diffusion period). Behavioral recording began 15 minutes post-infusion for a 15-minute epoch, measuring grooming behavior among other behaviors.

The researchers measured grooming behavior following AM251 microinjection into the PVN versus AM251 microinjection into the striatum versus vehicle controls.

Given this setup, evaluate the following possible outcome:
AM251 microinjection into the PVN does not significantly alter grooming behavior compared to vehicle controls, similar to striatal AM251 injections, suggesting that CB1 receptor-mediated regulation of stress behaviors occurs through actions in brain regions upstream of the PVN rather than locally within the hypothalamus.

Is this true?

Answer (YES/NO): NO